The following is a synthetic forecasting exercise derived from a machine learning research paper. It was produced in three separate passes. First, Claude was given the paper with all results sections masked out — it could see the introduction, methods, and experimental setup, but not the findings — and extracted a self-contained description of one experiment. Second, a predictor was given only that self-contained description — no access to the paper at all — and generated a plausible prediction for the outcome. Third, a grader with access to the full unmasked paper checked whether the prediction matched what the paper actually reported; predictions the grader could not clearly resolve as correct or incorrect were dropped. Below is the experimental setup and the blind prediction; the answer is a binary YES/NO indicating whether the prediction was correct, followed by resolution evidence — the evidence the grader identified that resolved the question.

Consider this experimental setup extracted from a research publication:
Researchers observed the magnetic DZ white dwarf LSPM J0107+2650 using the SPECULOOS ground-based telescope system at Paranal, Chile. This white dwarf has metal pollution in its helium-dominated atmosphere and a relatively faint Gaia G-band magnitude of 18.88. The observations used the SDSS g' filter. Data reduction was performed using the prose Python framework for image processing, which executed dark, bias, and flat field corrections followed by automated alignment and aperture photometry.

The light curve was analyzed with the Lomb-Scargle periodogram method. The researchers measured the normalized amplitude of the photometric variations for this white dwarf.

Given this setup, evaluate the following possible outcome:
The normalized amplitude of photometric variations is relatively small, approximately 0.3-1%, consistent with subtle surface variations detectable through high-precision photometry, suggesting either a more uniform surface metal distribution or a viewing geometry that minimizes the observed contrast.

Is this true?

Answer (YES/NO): NO